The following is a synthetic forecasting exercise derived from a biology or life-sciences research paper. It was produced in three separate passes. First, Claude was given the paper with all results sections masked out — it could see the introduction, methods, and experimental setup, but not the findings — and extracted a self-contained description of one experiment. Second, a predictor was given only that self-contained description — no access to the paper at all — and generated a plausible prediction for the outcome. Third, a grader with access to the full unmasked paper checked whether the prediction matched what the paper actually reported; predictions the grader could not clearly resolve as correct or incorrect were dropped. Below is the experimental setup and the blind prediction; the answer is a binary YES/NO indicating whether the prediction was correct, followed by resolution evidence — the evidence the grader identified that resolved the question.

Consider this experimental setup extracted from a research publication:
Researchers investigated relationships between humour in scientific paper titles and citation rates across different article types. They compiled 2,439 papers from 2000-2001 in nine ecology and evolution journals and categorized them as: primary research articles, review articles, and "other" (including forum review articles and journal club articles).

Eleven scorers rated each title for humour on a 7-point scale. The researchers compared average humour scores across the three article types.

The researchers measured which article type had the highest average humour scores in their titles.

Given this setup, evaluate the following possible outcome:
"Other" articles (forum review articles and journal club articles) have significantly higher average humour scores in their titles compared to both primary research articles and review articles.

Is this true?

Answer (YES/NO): YES